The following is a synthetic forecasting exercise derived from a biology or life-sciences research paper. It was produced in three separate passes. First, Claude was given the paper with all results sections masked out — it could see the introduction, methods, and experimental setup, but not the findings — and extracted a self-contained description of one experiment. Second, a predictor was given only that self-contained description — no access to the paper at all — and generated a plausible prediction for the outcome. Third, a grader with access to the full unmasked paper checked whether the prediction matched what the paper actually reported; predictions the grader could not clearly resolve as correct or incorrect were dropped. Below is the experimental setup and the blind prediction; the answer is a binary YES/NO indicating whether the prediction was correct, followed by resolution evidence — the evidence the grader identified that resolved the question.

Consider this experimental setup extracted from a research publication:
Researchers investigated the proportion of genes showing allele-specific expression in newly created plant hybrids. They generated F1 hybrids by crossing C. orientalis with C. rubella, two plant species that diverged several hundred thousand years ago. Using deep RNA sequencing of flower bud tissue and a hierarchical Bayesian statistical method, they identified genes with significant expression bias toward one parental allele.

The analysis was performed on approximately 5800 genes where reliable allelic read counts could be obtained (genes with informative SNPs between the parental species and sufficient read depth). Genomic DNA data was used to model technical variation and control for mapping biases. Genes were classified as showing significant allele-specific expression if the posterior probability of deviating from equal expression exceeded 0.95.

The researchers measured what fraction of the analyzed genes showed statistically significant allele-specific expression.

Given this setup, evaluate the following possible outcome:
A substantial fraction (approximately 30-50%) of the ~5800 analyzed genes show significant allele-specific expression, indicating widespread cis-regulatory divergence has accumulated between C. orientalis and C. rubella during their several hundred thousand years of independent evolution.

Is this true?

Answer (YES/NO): NO